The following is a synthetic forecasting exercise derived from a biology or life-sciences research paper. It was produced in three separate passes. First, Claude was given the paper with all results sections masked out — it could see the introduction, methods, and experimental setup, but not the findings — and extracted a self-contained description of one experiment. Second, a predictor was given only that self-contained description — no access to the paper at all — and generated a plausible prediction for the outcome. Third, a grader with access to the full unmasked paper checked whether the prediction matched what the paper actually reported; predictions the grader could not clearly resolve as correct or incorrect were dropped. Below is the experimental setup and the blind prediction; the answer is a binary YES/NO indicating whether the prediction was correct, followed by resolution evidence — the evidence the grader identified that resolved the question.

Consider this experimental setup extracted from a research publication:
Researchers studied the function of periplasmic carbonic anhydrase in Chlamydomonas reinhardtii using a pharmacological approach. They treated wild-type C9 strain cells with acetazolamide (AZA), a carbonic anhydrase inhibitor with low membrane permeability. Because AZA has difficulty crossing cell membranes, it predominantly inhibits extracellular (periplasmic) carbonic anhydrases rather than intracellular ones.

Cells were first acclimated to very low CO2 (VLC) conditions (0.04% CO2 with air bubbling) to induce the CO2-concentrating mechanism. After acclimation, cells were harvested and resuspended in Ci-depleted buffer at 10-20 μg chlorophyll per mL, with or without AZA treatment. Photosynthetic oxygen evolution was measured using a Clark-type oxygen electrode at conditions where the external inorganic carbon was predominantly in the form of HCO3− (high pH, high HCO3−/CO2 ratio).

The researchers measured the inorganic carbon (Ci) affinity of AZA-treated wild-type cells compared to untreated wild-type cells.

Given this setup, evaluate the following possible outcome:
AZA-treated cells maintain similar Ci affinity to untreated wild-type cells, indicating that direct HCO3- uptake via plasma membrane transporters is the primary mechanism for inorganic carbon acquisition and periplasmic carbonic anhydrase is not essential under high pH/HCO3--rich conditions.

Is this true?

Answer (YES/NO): NO